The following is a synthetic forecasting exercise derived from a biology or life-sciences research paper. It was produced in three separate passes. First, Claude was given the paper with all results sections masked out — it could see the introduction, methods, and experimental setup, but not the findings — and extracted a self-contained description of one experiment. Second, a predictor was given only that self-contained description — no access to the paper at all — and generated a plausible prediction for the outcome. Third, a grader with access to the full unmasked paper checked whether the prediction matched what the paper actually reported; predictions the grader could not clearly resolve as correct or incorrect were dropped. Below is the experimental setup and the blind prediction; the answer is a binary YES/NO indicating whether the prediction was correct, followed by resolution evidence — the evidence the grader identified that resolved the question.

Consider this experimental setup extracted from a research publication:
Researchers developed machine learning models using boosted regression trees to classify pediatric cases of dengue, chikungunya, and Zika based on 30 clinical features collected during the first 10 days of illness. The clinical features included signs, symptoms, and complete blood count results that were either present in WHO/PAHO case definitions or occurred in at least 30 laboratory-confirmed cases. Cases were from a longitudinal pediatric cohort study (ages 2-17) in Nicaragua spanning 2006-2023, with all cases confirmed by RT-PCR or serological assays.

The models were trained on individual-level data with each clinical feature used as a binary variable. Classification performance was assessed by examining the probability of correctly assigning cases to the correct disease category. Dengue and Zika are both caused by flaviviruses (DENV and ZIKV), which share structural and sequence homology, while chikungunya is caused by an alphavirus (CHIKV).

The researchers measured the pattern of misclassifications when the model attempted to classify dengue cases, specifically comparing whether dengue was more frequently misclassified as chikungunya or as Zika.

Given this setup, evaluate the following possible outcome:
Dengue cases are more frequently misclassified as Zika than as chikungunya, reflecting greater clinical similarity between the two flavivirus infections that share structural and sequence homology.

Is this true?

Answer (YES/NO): YES